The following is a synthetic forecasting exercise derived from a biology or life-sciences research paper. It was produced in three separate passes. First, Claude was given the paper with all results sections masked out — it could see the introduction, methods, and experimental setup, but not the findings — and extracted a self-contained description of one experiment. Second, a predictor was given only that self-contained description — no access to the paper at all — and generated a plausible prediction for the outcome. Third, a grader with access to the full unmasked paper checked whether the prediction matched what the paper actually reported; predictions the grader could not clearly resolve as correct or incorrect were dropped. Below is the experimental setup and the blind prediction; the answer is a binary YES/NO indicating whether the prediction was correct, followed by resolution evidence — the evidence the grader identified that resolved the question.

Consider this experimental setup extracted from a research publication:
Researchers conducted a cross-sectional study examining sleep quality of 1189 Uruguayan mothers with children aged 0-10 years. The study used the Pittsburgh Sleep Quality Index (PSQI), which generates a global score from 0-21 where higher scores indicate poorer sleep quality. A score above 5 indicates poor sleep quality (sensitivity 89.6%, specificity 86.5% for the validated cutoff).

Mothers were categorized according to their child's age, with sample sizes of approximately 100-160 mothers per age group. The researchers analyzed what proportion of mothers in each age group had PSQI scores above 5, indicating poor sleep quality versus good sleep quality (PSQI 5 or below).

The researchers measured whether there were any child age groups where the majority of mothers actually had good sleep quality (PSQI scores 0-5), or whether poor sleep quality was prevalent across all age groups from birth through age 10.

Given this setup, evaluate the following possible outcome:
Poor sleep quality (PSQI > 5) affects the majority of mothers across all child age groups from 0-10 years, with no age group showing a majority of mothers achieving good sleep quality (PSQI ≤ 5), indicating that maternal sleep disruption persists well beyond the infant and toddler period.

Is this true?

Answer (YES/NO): YES